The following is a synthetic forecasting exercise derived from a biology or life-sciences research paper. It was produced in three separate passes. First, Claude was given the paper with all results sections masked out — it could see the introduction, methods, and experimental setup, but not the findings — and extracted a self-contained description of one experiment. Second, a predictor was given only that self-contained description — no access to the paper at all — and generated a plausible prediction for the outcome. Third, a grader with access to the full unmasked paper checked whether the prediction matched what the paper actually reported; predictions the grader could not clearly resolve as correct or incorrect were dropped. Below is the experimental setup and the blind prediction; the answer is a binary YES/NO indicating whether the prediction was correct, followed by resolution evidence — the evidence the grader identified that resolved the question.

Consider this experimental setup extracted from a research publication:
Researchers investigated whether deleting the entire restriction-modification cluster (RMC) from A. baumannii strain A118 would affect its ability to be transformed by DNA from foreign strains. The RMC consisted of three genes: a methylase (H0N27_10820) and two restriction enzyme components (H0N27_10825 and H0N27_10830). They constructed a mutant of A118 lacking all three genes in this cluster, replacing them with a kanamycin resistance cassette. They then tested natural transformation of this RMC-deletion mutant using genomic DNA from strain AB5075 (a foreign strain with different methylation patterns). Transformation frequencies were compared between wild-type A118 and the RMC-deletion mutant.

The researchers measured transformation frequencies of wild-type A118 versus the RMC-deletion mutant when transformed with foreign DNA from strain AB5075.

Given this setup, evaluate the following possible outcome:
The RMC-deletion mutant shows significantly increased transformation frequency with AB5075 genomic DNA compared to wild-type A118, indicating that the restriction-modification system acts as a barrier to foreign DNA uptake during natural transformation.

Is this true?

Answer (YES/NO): YES